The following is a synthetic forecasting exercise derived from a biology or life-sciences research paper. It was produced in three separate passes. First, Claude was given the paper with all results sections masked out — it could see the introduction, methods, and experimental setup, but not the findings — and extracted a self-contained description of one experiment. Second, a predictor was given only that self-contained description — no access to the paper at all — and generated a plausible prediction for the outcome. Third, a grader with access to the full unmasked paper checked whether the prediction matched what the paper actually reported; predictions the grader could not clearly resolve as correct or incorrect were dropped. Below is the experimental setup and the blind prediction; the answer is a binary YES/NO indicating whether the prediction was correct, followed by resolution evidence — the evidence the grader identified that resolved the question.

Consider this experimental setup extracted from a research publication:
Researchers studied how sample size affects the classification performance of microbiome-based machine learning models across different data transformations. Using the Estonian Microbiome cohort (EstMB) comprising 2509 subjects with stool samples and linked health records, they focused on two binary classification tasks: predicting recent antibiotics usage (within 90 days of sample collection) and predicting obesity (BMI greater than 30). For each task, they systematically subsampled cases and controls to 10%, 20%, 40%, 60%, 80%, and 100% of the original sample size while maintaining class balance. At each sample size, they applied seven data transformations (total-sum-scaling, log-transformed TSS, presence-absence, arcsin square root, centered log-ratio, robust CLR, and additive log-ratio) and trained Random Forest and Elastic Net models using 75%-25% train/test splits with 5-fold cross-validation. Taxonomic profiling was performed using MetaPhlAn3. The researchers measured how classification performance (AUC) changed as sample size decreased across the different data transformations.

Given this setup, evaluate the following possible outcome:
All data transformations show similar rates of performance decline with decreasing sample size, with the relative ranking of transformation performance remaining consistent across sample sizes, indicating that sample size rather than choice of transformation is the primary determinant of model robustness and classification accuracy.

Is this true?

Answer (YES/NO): YES